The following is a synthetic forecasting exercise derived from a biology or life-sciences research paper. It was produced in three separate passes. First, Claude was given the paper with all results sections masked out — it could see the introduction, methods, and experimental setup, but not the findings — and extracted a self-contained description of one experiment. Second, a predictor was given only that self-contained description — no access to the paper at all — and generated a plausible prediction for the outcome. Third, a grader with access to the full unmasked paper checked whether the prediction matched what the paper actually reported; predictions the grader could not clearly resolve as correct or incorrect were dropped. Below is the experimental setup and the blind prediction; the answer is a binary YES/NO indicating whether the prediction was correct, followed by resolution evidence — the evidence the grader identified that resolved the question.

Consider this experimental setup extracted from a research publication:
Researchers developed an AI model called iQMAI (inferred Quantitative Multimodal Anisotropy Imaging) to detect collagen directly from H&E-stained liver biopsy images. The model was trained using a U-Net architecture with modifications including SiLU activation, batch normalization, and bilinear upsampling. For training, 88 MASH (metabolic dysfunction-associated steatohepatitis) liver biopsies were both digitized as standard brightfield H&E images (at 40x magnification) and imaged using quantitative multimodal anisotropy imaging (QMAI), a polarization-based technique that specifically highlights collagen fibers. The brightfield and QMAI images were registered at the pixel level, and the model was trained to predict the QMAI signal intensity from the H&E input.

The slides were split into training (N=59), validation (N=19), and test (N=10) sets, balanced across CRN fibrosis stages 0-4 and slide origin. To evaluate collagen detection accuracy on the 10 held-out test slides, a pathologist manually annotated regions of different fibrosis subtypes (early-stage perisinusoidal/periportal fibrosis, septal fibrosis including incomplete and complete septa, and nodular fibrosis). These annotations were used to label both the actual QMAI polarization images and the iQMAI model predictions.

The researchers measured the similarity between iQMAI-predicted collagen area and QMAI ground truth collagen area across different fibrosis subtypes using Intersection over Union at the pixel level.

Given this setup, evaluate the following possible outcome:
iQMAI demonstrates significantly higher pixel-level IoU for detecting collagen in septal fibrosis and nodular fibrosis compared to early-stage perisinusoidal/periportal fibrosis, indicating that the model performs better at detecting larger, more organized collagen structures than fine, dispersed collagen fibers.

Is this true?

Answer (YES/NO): YES